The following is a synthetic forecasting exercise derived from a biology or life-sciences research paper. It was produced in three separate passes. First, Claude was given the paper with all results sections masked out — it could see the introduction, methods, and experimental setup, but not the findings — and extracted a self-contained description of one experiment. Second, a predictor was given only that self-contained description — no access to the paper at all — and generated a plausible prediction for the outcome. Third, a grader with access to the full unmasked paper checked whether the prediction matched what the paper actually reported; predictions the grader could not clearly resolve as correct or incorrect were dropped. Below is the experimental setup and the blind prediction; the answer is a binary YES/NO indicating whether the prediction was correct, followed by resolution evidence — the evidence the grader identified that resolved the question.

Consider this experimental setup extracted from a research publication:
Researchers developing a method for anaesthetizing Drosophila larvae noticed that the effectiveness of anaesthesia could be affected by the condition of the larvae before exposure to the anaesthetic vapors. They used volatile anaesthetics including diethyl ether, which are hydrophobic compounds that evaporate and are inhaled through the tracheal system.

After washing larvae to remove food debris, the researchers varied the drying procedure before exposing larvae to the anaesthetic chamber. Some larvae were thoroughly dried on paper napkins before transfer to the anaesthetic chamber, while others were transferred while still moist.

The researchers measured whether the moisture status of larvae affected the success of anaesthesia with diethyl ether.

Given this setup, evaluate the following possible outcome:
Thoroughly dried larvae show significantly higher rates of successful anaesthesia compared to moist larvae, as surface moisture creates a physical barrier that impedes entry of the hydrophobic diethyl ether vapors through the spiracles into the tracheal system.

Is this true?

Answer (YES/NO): YES